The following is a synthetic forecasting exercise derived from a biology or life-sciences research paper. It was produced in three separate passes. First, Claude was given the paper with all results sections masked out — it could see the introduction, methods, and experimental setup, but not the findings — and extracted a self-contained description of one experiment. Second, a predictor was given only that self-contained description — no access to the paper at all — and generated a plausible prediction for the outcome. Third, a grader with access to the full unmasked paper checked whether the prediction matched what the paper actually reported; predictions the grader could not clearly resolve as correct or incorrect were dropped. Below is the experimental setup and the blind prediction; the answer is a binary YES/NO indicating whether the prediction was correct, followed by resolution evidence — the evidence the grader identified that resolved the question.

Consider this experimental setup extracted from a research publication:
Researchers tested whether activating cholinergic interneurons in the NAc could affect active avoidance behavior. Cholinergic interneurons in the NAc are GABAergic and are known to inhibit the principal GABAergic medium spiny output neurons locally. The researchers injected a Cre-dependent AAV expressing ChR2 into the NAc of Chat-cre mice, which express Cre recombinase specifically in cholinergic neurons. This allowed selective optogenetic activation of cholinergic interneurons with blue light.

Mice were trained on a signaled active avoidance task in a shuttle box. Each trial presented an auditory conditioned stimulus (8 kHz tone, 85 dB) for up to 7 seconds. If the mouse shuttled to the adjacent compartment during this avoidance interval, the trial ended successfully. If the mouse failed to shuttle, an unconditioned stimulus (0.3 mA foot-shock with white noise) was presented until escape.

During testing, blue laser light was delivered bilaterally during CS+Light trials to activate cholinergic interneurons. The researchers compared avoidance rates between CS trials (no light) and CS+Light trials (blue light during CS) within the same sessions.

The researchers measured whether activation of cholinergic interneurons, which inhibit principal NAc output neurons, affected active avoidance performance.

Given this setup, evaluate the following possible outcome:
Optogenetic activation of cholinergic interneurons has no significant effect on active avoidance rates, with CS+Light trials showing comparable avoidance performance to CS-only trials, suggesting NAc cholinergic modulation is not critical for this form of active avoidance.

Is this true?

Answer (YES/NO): YES